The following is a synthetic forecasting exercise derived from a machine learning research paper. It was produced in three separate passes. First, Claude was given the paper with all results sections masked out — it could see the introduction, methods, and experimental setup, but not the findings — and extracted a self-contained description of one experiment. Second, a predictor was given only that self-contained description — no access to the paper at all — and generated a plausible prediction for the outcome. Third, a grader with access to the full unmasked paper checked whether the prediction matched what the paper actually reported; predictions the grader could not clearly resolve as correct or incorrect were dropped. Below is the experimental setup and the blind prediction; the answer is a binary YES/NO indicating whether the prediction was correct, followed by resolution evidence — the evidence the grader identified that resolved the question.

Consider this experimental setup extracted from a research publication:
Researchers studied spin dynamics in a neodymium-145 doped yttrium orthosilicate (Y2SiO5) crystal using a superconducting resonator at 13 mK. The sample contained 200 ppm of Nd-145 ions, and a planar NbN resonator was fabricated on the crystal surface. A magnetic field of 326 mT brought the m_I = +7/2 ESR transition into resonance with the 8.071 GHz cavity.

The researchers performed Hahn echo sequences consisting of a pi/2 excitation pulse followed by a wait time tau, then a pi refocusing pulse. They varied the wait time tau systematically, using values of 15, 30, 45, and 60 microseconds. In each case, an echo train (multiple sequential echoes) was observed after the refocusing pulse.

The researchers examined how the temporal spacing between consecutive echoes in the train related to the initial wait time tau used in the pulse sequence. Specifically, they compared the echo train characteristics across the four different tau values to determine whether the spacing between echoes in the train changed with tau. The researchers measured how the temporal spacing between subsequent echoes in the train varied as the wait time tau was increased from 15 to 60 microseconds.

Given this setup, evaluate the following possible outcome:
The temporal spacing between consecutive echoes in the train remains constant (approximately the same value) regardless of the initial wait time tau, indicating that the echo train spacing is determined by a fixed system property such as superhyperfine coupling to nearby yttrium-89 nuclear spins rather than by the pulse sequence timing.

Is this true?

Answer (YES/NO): NO